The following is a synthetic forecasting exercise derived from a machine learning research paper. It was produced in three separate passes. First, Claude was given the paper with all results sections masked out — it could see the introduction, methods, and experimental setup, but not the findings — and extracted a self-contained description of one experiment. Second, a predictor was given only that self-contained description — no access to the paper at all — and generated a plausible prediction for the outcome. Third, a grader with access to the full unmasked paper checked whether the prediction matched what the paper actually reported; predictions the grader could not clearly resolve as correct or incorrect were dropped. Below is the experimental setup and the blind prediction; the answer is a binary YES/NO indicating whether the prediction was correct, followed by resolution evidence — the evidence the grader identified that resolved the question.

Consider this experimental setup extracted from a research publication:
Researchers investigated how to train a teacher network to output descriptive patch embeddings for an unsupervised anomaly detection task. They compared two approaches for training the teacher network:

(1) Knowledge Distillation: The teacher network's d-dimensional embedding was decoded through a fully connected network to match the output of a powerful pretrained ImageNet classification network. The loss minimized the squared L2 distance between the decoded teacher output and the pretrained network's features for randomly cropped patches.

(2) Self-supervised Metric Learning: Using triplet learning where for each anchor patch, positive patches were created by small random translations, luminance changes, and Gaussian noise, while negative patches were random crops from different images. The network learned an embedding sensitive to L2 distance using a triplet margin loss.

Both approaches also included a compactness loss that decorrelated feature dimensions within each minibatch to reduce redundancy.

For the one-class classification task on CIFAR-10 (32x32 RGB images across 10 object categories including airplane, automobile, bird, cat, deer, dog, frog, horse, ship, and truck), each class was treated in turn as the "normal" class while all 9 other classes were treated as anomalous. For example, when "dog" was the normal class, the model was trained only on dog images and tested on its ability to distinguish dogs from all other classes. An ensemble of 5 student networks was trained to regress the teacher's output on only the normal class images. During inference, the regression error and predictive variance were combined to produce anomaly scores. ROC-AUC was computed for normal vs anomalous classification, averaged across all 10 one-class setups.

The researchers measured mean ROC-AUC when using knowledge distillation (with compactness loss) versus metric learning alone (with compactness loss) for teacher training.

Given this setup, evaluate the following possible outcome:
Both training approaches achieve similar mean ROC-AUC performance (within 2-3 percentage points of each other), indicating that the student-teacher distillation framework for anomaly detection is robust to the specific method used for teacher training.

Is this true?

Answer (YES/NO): YES